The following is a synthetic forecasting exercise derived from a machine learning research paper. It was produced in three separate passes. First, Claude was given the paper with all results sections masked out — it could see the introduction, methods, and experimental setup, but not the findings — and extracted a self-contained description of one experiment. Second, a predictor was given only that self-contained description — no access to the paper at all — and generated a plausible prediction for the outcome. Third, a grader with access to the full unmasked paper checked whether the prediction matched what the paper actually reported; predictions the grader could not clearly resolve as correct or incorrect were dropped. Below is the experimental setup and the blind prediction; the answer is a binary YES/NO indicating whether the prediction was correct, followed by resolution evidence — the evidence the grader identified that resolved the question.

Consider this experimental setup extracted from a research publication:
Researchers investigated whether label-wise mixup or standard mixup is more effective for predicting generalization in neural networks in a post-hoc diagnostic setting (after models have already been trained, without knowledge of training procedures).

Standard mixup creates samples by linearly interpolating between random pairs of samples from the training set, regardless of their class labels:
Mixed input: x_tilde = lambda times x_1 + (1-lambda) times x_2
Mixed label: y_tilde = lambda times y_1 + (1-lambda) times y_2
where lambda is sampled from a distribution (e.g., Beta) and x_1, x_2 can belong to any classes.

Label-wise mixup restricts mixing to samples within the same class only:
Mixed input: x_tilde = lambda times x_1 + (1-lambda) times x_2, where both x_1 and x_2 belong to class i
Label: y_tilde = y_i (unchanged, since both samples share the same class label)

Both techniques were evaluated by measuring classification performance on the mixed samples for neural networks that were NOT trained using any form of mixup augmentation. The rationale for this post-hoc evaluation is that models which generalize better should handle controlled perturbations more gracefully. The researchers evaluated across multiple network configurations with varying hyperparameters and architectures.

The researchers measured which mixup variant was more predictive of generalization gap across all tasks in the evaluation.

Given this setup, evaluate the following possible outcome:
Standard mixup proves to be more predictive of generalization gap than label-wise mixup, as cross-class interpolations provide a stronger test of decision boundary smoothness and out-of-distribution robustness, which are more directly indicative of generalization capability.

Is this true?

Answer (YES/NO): NO